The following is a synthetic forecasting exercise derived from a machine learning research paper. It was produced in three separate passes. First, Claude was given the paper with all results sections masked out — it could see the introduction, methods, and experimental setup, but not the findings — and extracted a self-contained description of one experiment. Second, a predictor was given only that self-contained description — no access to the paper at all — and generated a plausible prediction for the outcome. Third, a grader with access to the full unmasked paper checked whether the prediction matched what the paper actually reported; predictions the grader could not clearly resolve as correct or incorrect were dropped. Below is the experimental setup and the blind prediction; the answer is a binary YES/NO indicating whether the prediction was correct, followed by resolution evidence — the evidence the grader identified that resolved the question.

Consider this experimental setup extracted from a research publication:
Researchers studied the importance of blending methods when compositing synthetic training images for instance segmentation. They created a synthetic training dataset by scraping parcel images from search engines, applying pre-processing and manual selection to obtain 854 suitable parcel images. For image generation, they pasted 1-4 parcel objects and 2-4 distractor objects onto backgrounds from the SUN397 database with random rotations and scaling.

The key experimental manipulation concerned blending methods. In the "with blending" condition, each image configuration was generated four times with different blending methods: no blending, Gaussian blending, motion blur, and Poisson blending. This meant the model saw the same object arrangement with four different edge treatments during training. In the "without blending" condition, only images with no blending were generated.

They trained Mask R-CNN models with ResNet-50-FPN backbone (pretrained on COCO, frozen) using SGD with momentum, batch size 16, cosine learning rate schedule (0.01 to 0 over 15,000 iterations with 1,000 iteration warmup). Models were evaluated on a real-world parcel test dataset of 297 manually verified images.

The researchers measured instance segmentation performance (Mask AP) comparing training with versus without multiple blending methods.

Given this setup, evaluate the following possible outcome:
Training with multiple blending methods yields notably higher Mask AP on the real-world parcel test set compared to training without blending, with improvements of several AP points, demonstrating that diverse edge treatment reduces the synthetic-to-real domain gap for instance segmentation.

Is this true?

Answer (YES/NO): YES